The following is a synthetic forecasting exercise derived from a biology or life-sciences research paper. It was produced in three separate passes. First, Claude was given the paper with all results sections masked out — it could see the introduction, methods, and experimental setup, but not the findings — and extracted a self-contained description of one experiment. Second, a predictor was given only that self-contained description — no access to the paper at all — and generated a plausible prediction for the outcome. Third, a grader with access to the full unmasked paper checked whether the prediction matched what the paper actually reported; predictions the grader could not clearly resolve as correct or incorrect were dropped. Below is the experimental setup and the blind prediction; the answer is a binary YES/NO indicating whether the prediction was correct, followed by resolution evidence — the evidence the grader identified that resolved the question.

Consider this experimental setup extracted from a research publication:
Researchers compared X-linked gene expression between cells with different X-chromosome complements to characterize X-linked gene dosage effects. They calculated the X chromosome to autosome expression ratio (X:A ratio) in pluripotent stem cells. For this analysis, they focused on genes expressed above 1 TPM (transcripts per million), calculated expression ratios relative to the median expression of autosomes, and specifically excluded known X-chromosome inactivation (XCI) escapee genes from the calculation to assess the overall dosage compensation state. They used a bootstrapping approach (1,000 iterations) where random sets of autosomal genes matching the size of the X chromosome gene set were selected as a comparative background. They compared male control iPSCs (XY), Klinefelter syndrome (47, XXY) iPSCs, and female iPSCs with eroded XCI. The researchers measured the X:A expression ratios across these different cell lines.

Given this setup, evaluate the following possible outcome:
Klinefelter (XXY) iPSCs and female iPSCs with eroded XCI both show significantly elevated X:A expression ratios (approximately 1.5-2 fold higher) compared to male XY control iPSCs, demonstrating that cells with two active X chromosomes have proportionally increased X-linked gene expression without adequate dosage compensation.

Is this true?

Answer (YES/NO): NO